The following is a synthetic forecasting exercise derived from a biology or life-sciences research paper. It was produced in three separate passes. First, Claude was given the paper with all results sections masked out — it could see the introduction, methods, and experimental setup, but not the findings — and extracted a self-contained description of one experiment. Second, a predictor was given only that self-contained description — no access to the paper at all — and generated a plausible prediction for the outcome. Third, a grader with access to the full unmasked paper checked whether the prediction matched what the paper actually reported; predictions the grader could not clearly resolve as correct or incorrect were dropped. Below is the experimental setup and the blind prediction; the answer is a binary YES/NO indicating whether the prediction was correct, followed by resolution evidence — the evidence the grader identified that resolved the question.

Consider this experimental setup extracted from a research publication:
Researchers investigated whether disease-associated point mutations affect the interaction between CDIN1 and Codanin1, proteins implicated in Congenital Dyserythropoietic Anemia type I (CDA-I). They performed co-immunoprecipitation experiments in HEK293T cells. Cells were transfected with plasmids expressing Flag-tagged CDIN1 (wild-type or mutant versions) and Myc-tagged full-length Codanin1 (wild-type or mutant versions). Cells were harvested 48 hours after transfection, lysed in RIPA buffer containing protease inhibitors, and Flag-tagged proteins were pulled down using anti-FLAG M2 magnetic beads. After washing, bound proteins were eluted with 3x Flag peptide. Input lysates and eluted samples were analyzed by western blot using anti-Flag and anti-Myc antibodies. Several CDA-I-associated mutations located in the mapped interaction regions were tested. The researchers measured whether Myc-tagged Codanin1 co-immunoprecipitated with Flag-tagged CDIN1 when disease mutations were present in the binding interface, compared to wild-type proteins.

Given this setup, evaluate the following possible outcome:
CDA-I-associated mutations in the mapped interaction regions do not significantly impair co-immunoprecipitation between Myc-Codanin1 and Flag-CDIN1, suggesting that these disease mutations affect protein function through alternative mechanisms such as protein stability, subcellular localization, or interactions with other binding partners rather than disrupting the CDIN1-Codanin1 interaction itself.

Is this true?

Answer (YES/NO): NO